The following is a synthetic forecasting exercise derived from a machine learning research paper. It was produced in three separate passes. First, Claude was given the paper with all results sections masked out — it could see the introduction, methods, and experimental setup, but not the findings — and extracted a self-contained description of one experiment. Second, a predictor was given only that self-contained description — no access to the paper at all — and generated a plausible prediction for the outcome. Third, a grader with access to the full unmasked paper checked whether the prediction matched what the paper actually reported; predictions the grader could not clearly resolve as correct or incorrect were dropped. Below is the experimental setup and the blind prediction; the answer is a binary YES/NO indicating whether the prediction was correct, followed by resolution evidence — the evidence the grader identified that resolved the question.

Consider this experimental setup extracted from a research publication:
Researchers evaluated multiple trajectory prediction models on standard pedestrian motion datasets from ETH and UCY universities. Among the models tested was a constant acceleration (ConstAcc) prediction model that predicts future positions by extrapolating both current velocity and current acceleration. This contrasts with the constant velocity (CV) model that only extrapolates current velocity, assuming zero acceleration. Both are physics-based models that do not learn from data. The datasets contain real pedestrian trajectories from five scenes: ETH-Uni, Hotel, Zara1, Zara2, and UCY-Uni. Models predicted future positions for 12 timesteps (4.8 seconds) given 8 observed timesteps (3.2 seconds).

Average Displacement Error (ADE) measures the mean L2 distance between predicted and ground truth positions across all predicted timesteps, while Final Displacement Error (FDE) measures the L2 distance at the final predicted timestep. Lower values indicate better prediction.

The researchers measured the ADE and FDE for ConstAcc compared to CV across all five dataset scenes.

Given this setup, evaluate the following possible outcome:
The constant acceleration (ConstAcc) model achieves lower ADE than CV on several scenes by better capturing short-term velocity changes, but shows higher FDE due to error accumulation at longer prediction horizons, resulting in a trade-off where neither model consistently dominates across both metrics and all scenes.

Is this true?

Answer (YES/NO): NO